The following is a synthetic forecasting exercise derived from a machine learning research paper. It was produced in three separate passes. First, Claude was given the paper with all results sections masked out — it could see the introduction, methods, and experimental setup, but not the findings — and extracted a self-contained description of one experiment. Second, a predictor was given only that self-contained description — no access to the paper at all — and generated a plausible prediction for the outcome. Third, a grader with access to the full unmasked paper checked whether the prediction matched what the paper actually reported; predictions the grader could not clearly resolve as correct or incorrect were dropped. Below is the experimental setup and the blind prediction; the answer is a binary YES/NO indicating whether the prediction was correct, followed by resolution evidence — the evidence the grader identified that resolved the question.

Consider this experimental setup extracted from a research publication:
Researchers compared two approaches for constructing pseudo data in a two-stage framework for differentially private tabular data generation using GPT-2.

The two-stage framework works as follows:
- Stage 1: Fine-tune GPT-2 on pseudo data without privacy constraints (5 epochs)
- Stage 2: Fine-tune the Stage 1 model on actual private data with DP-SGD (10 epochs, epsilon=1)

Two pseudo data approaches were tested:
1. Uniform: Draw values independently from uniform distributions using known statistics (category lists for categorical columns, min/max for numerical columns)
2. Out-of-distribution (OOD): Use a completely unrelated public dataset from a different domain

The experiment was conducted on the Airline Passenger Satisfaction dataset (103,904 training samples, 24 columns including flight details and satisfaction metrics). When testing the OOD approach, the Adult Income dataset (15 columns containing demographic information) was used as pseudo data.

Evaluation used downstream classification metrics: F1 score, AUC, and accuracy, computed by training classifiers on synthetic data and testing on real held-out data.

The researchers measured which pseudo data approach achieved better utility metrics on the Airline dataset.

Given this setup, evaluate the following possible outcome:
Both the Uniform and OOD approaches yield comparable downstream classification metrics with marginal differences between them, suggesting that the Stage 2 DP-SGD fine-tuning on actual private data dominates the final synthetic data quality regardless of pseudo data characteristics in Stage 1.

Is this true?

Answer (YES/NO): NO